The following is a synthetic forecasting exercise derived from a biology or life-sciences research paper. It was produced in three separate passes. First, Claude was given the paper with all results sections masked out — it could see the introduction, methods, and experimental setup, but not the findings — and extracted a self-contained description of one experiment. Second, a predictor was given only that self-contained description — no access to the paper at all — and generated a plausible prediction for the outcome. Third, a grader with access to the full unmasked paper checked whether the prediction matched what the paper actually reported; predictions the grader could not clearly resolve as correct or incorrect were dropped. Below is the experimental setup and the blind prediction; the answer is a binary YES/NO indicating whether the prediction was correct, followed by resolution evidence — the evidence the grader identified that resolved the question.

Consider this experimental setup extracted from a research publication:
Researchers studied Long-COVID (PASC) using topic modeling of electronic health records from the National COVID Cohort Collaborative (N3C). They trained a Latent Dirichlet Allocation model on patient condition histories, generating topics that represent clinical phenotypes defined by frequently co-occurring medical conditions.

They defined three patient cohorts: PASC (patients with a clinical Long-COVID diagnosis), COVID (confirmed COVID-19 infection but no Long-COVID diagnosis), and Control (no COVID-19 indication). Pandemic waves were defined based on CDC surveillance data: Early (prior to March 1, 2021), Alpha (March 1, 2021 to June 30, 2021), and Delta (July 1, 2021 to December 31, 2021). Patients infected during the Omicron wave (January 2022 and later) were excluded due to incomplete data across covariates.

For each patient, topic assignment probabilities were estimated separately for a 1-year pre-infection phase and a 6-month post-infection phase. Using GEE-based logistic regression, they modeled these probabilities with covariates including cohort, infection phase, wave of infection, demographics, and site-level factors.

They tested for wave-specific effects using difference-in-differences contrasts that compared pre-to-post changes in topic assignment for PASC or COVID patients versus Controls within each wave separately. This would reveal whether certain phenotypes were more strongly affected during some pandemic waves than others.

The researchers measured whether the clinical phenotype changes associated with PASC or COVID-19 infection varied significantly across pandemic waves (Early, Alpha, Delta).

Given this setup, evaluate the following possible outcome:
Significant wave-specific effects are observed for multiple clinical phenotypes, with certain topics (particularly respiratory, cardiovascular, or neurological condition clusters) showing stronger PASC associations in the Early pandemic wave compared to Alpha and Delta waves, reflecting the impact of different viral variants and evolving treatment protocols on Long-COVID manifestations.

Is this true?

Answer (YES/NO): NO